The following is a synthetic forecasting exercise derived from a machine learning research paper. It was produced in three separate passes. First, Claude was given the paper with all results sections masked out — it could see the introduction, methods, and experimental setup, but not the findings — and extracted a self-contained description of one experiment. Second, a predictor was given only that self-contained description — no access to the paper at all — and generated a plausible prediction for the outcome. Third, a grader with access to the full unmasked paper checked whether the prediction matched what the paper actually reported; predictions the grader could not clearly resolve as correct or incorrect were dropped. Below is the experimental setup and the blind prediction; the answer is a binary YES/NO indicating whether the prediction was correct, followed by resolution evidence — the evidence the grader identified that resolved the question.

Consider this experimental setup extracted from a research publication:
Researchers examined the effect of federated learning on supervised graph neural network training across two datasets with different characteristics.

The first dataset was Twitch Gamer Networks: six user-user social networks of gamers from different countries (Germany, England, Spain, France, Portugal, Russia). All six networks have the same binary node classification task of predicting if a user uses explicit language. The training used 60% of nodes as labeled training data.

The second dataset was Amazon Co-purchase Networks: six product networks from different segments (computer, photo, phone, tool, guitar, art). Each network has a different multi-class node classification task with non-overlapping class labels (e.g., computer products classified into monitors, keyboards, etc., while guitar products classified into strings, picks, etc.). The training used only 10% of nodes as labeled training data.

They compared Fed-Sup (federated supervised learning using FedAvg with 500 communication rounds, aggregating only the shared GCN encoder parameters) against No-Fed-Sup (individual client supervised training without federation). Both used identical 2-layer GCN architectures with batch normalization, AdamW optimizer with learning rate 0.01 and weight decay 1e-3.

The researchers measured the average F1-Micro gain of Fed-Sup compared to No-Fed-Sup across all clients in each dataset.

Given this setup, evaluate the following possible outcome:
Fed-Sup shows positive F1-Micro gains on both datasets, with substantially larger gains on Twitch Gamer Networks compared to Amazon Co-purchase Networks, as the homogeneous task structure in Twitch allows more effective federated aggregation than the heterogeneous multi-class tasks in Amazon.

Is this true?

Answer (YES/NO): NO